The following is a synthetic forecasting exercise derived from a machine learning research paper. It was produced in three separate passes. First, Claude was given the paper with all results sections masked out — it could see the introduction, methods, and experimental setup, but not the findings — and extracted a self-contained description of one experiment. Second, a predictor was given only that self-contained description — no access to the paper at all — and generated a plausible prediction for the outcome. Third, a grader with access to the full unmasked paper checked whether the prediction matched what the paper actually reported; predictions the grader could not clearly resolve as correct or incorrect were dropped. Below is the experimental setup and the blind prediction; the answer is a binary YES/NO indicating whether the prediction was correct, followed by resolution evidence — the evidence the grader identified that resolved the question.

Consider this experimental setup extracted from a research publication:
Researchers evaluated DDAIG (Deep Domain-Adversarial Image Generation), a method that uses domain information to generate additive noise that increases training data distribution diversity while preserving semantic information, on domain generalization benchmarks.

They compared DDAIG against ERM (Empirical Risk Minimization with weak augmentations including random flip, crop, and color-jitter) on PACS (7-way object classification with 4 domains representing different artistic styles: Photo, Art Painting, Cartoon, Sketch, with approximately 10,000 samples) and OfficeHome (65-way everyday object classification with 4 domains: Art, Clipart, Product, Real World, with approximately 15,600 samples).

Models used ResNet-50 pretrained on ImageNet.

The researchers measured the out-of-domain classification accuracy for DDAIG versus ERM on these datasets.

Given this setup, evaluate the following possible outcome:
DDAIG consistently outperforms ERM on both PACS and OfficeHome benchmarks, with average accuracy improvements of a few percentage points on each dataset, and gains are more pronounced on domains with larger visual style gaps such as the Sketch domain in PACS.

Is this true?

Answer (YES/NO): NO